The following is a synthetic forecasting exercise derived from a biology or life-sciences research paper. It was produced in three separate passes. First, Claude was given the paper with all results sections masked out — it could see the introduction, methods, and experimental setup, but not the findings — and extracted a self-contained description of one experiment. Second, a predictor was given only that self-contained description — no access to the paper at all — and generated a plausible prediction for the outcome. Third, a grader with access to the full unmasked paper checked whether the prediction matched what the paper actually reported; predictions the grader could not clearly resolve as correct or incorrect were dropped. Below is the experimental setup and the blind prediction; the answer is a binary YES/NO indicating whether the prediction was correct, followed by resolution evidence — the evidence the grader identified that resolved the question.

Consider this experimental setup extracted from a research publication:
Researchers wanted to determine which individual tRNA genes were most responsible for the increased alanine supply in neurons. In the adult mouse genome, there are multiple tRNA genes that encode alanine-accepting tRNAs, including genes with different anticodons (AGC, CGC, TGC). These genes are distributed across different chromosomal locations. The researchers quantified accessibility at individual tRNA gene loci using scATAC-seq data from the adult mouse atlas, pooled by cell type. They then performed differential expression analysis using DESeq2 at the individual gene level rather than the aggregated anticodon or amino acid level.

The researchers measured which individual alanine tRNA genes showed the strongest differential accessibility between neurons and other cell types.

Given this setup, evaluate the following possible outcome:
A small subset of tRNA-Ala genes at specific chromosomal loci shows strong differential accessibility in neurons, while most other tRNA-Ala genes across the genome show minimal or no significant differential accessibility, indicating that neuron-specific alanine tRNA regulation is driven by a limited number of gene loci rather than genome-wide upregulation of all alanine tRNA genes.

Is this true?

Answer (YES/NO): YES